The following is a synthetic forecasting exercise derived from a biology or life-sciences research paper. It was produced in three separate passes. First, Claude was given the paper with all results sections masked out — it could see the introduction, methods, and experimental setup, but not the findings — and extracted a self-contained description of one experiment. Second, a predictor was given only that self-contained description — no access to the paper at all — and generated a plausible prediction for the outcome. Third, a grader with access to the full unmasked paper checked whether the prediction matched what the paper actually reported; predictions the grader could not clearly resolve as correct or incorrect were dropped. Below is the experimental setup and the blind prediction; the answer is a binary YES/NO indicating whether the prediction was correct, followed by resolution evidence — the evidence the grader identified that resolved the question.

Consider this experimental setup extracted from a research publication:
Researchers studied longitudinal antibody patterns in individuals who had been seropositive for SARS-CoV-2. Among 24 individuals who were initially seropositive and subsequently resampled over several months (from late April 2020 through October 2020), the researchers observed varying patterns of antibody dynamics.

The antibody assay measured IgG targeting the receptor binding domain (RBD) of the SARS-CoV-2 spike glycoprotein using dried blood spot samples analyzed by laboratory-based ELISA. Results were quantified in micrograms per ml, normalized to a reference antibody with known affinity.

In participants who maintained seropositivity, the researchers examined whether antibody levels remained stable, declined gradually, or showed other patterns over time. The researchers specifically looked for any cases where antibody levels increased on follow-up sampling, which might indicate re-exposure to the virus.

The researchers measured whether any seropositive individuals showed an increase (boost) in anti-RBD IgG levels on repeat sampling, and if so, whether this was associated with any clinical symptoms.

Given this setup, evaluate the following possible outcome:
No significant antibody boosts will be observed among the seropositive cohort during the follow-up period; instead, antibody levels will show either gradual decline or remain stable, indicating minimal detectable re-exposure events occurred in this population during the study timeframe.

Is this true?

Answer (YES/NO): NO